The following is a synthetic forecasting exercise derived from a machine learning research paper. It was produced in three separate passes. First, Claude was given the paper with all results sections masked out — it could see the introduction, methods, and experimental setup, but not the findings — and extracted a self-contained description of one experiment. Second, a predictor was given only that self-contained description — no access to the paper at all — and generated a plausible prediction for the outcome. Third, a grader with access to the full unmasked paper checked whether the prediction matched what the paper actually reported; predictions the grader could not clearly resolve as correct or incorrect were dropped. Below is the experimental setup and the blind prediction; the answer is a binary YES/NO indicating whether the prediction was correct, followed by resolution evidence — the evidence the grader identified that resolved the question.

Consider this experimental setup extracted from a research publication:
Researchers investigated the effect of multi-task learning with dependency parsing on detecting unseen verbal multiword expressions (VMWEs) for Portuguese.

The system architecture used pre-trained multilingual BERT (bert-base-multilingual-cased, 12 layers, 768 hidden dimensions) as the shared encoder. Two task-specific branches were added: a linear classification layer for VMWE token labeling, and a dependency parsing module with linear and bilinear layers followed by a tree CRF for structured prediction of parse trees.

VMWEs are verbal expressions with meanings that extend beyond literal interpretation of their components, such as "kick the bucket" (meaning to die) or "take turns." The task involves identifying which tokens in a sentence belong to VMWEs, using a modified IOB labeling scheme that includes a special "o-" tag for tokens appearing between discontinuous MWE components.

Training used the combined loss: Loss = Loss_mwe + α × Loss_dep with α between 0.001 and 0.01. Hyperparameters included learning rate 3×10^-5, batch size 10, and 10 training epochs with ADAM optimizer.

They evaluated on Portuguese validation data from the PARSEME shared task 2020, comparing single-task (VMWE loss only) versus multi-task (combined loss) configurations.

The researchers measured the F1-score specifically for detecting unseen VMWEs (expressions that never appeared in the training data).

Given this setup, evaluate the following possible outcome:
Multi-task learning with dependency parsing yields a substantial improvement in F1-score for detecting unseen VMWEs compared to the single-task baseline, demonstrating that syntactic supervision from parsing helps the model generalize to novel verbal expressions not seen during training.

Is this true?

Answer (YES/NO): YES